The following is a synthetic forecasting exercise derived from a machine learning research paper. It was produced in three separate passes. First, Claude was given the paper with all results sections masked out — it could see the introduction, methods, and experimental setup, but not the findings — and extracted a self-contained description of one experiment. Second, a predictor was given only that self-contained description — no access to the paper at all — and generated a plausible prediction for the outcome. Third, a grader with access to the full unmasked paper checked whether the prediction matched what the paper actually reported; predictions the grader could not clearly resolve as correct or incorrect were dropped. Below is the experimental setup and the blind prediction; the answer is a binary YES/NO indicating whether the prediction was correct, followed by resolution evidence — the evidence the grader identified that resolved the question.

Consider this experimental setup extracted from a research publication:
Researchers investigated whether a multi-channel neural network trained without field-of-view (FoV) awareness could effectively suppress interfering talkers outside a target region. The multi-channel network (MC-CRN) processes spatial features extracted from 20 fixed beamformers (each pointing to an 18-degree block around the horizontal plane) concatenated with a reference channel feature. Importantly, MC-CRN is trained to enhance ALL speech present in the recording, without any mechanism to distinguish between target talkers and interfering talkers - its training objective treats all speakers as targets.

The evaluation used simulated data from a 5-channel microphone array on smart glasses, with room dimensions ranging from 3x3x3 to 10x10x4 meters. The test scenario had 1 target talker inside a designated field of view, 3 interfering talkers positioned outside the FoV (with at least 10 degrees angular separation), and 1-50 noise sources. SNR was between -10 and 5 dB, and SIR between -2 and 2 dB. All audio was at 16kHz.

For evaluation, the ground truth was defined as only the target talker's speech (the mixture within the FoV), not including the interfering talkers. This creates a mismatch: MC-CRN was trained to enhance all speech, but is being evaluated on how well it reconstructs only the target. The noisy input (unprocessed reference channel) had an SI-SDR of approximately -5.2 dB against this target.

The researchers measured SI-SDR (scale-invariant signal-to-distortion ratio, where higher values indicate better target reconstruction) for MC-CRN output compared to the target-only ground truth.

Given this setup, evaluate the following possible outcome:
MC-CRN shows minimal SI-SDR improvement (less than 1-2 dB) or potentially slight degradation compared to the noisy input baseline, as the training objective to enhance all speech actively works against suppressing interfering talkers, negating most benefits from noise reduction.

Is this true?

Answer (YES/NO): NO